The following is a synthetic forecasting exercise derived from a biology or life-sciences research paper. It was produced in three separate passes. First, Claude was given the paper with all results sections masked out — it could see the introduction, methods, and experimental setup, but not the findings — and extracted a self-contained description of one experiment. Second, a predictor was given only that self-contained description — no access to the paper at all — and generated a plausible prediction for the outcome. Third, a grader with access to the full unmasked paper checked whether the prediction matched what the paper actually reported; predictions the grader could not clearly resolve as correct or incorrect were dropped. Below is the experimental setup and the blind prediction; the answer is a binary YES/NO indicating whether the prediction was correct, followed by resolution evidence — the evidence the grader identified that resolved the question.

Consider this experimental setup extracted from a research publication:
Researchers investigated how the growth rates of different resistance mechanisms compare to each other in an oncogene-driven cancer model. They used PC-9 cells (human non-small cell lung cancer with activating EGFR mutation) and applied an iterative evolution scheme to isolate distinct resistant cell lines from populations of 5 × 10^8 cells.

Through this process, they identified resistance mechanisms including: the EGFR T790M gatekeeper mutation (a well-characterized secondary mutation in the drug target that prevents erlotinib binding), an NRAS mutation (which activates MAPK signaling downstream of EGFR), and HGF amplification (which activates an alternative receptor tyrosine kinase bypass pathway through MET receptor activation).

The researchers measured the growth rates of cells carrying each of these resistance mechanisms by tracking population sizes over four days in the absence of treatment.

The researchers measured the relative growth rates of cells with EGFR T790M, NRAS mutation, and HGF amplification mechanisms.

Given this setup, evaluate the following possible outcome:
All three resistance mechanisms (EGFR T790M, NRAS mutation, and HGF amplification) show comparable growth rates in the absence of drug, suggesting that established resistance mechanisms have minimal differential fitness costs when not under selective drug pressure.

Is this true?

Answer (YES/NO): NO